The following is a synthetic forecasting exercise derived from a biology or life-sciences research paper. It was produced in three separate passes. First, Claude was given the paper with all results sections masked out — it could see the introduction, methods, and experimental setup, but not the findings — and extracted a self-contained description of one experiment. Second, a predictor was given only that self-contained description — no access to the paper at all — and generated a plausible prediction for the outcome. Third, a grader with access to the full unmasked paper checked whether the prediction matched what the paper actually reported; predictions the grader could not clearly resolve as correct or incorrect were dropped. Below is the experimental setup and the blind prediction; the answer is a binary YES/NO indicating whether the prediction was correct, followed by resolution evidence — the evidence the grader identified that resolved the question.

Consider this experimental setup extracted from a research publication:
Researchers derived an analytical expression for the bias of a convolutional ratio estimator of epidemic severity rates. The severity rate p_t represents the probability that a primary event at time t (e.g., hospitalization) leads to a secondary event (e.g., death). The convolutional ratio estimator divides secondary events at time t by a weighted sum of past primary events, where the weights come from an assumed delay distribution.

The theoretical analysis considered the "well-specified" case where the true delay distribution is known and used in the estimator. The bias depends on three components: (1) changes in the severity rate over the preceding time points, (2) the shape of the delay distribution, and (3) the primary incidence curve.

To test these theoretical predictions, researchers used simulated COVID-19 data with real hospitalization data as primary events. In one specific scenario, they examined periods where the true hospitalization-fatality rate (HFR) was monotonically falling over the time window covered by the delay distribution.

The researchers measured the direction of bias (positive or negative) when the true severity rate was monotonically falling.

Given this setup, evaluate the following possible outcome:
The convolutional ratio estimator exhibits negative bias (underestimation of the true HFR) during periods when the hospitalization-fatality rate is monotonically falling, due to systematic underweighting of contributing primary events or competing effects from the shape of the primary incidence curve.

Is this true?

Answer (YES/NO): NO